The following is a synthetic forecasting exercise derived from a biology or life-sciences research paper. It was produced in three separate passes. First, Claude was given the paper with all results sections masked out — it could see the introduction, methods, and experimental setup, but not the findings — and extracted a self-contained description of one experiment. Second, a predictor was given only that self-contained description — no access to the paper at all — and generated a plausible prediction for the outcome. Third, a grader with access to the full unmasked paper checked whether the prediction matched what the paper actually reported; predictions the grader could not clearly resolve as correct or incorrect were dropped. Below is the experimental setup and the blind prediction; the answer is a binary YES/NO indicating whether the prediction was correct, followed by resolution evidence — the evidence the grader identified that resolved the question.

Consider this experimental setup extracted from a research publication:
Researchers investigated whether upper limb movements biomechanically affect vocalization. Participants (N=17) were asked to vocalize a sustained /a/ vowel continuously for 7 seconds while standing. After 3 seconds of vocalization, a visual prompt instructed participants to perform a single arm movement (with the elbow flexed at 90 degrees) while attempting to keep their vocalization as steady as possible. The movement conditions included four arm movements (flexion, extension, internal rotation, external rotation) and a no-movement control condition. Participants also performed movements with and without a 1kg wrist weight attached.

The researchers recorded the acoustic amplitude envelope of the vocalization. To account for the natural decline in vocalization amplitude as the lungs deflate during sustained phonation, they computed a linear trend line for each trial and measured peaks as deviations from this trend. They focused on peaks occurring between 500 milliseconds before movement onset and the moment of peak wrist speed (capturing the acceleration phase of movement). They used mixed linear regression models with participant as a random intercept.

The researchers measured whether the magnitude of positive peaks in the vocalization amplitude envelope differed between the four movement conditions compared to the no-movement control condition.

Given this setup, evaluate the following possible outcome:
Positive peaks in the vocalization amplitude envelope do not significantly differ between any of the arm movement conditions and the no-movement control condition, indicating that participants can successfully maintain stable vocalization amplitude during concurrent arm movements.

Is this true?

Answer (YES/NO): NO